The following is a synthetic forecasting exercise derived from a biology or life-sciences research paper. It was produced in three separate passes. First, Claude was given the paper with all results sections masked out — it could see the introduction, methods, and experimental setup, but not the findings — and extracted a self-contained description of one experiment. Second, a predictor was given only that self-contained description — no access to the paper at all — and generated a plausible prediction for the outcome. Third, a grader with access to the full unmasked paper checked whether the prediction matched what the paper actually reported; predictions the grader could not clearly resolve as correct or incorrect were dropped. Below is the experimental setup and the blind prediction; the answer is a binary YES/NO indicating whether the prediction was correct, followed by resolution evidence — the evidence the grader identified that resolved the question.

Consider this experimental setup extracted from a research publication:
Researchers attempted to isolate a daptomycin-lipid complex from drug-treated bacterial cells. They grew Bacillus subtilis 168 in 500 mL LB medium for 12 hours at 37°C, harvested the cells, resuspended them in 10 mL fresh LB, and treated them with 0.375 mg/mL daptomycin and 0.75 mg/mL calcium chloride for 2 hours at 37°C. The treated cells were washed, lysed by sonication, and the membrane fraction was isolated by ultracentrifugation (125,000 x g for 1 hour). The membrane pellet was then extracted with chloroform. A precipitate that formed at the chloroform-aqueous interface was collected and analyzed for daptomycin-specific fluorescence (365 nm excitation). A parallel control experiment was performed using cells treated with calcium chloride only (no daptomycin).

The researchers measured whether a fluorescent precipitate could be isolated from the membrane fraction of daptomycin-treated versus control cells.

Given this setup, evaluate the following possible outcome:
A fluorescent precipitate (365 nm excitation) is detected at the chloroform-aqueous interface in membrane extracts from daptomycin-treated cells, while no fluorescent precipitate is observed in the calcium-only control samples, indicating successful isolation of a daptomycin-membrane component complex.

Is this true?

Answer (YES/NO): YES